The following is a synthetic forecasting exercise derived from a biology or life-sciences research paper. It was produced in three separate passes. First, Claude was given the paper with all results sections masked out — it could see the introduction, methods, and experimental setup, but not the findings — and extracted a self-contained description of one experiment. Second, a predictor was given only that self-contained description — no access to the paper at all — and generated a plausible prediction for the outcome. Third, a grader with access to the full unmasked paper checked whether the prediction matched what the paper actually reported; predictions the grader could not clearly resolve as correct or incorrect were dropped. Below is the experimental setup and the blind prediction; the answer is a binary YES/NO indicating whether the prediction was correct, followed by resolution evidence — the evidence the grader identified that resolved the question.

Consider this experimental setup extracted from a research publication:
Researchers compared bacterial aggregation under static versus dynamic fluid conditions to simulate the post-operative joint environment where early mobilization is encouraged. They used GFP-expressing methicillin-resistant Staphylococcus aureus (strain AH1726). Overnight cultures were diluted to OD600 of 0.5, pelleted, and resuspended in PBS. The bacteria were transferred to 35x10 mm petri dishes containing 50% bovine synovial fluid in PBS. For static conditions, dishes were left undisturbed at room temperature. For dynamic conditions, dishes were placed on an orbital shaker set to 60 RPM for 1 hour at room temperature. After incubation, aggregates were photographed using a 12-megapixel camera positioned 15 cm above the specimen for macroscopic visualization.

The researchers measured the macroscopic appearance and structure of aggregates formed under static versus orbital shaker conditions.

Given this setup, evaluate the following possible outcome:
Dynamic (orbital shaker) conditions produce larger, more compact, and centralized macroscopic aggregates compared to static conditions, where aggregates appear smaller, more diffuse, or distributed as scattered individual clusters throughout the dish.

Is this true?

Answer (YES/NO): NO